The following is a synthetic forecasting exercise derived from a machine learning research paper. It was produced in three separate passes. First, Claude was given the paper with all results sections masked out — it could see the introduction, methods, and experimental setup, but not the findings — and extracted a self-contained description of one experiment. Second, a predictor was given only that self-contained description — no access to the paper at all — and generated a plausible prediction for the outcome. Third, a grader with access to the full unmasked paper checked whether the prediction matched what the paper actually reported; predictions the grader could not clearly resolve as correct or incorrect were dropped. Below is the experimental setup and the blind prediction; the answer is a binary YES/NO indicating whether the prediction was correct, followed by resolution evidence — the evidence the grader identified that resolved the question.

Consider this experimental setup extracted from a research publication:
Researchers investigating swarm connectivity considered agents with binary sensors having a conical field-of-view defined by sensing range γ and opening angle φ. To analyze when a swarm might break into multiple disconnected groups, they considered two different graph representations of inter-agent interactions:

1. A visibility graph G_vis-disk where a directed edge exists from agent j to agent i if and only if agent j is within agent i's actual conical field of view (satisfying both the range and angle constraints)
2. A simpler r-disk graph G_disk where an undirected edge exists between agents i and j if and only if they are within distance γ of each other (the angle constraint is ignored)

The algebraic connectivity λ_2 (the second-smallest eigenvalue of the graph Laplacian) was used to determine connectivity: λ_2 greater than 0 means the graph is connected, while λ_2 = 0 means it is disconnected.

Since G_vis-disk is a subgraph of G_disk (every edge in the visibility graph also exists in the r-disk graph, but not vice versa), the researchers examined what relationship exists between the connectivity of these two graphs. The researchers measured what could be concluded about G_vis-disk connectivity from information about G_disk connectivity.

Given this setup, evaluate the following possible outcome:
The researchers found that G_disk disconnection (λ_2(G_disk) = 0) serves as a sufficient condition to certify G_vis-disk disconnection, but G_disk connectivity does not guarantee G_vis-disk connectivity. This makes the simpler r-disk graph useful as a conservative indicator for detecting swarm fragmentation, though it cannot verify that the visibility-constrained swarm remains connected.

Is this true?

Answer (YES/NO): YES